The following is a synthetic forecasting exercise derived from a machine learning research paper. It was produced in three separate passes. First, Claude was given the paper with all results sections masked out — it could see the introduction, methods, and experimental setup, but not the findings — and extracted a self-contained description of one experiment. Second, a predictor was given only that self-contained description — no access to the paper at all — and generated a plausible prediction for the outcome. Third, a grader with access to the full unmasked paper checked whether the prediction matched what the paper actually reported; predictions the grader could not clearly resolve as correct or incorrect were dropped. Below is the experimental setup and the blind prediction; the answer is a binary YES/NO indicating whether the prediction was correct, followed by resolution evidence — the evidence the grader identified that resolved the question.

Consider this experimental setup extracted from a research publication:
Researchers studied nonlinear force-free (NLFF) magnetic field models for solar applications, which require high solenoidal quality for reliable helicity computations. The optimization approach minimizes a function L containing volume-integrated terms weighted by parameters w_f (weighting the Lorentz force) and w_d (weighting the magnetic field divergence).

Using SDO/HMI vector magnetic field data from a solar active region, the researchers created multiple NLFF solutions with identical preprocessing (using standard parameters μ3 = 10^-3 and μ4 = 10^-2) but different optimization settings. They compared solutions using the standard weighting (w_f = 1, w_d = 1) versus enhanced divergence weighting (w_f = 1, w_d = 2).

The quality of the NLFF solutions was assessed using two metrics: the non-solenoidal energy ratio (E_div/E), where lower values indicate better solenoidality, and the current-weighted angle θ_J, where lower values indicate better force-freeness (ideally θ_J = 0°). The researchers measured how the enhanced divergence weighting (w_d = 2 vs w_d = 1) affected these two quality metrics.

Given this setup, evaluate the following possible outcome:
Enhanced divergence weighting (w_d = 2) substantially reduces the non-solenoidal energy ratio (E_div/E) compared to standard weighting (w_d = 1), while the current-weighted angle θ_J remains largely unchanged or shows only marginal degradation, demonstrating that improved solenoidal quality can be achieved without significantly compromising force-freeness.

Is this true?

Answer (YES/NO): NO